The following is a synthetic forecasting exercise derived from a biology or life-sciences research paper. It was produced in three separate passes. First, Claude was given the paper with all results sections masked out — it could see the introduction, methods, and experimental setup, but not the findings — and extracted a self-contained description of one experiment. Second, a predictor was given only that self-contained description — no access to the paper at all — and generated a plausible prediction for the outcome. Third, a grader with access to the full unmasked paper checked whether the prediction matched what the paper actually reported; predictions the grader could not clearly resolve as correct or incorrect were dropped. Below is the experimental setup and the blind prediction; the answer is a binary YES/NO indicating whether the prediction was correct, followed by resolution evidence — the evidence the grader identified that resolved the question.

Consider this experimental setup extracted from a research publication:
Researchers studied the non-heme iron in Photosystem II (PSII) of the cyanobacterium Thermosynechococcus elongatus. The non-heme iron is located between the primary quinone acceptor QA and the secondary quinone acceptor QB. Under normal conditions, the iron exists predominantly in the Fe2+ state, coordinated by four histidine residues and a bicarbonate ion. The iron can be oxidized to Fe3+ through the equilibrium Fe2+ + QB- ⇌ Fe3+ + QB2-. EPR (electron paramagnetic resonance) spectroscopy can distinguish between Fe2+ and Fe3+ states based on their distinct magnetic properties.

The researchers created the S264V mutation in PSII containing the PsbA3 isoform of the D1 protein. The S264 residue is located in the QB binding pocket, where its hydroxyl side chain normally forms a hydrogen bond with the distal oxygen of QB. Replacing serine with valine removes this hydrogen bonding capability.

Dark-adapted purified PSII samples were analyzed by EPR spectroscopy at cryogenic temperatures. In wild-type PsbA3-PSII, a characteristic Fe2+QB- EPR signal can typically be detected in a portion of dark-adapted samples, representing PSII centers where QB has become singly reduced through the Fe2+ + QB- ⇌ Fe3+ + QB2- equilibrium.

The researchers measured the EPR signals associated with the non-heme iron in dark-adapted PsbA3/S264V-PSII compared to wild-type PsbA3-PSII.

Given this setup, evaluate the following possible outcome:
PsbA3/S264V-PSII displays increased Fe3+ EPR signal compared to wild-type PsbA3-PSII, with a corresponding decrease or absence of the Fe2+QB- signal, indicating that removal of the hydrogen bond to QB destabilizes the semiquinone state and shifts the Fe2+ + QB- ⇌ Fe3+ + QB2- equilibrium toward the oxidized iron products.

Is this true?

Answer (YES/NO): YES